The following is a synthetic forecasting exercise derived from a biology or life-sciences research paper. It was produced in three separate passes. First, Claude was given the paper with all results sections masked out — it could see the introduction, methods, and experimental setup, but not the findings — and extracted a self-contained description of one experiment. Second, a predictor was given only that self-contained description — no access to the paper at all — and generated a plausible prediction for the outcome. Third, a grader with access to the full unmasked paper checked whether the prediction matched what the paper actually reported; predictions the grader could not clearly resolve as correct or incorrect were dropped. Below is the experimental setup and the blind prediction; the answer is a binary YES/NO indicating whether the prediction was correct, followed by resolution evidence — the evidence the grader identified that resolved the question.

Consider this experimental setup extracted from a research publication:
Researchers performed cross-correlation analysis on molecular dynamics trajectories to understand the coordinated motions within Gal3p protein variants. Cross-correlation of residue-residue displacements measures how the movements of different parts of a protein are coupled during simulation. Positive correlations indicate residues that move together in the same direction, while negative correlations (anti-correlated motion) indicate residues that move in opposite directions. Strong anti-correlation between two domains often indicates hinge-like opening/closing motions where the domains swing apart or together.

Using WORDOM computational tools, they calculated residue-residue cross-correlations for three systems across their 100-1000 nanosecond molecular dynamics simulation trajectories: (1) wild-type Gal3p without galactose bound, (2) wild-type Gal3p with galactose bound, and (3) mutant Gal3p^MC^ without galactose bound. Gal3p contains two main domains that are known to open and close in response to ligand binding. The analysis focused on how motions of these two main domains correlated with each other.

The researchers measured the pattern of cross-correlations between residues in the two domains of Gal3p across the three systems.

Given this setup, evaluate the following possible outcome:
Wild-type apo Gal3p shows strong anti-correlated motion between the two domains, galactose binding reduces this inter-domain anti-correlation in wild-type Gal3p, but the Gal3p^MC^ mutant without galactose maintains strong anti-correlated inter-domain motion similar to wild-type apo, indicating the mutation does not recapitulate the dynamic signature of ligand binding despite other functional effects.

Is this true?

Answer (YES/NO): NO